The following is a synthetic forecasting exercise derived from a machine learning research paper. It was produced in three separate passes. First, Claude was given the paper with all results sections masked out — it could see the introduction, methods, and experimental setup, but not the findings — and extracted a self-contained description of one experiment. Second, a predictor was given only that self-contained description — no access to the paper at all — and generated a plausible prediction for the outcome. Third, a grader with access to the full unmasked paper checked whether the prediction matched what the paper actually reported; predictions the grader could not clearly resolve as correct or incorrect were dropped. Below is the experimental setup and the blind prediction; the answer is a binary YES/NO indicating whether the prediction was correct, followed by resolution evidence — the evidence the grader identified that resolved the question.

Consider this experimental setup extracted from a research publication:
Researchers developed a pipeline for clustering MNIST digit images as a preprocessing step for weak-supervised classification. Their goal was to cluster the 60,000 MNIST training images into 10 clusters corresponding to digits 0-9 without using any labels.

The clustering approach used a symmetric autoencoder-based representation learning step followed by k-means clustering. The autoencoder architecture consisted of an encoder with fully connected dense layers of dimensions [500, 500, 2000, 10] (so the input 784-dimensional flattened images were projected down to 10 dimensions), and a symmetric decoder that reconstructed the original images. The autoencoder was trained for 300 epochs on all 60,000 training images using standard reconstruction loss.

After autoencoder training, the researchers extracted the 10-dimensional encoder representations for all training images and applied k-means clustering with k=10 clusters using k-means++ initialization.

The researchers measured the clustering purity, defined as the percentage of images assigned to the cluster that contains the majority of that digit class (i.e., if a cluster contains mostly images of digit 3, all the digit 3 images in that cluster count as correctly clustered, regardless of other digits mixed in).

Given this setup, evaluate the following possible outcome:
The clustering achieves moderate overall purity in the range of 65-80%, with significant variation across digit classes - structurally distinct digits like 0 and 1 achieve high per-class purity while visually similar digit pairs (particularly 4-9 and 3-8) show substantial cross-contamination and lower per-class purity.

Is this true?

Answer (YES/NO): NO